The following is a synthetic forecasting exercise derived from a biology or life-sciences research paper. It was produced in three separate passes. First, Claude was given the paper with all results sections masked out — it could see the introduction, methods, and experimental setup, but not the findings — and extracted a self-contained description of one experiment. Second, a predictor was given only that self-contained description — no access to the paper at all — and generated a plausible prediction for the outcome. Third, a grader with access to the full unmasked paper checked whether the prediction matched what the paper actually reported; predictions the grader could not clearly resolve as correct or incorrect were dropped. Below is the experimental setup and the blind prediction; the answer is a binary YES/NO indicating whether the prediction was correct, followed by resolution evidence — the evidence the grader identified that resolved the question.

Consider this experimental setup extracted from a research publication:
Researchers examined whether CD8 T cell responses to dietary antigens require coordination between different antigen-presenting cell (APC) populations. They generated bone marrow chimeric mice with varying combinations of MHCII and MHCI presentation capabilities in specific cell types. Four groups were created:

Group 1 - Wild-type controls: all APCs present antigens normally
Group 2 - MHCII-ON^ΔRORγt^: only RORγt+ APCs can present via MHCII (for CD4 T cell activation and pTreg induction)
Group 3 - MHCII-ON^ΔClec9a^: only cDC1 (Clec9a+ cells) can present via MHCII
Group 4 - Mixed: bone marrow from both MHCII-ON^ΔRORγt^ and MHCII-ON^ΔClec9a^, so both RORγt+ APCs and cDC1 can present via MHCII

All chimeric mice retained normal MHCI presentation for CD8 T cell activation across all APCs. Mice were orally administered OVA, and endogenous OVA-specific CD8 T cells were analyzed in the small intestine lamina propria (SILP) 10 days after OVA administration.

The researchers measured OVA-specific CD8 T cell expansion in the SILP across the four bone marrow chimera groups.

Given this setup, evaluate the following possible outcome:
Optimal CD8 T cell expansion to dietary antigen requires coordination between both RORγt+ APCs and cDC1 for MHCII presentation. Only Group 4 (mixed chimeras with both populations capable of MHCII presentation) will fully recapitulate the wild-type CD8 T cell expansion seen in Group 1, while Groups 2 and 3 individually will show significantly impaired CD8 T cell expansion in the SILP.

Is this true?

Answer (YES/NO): NO